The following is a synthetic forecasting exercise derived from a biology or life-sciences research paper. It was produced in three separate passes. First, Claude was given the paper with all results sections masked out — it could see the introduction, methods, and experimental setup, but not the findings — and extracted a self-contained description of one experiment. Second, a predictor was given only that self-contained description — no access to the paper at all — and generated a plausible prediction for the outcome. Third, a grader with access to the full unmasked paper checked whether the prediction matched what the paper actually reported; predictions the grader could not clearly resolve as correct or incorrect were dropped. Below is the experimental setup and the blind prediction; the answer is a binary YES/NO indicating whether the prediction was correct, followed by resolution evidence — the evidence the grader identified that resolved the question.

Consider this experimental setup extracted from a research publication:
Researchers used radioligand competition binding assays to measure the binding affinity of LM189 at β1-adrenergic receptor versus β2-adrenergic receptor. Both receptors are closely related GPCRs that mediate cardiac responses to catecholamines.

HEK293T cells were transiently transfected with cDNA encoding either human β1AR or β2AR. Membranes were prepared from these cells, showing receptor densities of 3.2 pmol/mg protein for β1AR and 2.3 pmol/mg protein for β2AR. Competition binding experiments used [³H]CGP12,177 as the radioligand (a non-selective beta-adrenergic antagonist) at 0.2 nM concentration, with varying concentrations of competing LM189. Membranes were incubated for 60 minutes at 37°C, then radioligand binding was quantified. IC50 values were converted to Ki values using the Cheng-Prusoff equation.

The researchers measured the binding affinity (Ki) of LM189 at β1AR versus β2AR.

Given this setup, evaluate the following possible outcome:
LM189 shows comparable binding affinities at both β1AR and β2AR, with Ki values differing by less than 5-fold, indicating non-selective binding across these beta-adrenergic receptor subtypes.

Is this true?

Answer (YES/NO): NO